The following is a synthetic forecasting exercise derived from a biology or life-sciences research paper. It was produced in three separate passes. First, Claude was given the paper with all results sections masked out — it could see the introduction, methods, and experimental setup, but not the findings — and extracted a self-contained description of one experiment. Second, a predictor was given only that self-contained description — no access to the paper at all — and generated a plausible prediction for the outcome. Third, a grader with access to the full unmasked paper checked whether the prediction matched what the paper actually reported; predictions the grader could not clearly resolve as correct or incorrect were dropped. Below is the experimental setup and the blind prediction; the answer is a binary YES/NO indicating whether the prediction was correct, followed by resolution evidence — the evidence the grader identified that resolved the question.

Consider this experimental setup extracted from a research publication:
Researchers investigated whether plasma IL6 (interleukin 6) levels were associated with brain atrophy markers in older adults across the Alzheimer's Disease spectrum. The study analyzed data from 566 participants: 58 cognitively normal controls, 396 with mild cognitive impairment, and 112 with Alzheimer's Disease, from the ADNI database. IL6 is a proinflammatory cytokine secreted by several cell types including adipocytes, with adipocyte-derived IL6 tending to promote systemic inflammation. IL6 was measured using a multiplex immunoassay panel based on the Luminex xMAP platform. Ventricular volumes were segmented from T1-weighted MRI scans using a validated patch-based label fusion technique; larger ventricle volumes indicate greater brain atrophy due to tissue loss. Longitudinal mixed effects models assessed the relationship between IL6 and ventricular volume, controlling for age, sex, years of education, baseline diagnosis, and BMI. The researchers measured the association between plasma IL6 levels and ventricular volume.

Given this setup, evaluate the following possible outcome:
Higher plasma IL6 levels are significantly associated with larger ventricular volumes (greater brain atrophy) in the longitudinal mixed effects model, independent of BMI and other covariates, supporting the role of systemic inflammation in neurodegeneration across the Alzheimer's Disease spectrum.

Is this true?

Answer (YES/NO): YES